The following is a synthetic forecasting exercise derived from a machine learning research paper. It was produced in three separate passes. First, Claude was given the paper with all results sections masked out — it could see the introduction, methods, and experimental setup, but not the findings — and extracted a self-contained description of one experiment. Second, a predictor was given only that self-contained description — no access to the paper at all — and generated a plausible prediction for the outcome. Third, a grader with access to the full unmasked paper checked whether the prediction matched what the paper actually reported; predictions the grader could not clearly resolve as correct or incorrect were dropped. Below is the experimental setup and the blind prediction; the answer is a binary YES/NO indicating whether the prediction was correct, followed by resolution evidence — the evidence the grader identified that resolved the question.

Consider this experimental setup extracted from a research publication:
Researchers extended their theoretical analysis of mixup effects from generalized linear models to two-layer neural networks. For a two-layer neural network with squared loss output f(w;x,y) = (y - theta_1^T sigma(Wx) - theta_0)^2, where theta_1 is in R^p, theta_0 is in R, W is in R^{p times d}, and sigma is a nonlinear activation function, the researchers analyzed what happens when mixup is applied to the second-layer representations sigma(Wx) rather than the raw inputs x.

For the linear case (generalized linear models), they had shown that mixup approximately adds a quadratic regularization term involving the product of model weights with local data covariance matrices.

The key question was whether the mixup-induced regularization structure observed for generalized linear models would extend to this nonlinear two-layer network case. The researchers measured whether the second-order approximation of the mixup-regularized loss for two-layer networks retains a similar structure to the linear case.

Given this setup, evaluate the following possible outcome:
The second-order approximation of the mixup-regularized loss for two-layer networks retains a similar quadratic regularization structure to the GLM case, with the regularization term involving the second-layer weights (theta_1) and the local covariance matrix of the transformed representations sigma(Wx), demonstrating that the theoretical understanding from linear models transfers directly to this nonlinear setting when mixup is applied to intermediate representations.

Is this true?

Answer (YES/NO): YES